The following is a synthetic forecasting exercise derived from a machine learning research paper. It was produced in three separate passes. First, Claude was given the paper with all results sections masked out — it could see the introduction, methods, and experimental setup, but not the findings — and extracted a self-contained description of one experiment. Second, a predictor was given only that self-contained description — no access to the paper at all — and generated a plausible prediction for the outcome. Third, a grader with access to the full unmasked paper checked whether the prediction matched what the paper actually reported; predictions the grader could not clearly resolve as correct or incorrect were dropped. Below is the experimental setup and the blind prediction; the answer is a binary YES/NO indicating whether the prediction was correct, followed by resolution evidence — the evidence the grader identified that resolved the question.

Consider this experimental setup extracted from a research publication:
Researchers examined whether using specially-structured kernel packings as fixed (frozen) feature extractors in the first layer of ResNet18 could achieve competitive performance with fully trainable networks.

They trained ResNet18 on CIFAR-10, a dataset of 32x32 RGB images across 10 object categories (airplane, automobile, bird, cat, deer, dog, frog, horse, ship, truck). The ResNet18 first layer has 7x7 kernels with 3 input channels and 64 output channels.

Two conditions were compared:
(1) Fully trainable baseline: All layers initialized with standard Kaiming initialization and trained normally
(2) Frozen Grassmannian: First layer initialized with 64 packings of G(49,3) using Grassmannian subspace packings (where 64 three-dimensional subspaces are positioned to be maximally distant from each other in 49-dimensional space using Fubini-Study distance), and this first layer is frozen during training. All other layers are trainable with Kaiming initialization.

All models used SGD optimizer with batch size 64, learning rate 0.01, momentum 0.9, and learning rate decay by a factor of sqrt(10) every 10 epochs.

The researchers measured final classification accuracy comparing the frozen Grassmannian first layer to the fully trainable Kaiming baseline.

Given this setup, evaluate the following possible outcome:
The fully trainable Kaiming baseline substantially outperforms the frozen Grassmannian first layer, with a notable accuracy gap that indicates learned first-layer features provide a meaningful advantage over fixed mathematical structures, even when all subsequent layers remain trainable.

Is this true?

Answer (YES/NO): NO